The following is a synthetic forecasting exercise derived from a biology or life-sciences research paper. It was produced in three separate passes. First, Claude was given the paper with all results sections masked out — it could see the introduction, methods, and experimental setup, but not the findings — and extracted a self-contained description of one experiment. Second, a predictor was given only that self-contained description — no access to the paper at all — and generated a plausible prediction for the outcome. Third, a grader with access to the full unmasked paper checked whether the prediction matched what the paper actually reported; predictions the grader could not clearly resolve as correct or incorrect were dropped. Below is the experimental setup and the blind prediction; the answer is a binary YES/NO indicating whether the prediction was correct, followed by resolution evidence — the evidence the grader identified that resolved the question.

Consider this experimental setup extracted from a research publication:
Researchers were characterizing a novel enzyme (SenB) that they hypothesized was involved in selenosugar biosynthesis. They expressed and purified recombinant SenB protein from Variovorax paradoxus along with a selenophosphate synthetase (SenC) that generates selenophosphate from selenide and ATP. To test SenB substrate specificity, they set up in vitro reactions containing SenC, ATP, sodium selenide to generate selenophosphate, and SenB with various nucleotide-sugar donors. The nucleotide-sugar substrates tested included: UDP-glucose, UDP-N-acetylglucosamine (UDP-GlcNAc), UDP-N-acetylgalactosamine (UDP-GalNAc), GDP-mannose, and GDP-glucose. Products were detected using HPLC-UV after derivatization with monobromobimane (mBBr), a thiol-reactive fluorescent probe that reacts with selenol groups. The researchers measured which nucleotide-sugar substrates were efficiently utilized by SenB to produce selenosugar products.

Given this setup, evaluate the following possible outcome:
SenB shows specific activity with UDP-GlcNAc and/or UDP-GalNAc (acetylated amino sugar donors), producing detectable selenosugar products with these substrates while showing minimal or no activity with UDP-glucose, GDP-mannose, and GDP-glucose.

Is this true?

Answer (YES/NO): NO